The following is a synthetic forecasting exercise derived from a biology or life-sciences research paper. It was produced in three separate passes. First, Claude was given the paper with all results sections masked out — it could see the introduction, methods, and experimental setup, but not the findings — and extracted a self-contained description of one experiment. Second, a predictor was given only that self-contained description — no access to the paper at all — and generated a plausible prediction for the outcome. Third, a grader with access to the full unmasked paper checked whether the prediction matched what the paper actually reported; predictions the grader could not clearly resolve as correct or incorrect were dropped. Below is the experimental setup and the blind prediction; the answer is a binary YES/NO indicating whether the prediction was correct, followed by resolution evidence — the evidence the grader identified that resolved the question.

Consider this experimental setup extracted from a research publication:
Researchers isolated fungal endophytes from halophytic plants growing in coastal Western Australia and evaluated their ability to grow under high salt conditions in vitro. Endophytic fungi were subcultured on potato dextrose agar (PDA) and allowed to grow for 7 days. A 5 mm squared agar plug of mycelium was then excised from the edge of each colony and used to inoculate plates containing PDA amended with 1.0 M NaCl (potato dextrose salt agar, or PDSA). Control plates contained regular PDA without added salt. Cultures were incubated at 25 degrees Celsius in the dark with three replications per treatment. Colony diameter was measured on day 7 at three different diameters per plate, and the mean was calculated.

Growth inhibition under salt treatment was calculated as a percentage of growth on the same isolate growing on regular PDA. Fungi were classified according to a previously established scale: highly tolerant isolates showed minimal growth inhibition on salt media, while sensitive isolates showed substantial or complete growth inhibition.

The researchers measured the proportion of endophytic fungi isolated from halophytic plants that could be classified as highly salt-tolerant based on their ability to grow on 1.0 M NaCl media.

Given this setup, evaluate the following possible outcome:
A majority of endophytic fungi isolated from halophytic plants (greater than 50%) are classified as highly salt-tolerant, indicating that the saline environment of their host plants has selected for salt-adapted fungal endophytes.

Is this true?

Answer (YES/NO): NO